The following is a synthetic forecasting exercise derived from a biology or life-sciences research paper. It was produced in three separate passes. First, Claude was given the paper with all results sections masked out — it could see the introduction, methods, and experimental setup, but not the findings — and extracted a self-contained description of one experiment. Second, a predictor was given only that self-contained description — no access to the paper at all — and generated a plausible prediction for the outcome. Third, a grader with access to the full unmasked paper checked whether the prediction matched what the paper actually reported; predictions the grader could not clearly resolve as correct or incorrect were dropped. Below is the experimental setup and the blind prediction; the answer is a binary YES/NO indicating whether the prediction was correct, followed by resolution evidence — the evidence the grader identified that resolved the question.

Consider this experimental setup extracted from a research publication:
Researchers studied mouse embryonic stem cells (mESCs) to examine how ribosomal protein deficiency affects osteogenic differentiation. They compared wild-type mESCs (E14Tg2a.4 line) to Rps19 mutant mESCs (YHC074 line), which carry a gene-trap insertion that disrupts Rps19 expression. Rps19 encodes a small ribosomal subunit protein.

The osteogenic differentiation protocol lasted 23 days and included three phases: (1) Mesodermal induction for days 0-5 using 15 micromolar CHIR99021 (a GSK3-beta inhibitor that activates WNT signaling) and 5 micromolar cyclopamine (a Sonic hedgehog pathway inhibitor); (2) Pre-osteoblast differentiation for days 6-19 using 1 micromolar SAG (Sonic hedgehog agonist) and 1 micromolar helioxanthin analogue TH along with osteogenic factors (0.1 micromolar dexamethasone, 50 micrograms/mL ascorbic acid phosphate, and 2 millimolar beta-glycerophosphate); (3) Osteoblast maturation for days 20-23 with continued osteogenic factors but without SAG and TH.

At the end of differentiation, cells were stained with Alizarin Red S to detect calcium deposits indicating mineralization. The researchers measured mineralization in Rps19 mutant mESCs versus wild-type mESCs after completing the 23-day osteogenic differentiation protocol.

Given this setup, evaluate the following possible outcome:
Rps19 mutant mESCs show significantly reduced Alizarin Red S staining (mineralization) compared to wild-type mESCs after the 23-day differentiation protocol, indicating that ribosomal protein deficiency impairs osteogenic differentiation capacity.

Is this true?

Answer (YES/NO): YES